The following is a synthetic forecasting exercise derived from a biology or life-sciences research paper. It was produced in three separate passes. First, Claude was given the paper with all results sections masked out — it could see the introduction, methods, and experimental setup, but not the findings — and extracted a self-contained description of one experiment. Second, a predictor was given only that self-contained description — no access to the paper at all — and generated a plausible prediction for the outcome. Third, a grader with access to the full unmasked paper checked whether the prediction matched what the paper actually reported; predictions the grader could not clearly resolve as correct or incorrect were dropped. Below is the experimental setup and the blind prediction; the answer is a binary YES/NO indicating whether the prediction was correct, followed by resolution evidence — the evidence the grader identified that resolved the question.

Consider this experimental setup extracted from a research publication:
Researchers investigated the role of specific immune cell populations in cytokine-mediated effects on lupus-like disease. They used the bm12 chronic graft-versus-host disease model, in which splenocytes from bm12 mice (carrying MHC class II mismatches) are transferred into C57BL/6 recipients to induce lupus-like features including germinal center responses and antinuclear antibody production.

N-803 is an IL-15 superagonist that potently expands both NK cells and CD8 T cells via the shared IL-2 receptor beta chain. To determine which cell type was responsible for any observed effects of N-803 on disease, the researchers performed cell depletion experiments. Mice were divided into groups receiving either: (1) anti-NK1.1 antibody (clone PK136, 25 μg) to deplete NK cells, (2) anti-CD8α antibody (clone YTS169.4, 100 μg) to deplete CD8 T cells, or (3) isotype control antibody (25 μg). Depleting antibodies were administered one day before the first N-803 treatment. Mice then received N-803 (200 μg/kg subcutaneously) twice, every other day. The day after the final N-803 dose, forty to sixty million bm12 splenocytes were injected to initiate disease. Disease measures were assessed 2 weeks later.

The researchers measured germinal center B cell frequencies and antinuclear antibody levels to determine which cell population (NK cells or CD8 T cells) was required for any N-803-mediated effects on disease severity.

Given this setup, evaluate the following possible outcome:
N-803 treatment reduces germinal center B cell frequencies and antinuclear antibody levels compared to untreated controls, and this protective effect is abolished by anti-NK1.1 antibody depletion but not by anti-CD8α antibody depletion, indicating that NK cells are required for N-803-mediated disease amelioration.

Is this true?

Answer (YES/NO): NO